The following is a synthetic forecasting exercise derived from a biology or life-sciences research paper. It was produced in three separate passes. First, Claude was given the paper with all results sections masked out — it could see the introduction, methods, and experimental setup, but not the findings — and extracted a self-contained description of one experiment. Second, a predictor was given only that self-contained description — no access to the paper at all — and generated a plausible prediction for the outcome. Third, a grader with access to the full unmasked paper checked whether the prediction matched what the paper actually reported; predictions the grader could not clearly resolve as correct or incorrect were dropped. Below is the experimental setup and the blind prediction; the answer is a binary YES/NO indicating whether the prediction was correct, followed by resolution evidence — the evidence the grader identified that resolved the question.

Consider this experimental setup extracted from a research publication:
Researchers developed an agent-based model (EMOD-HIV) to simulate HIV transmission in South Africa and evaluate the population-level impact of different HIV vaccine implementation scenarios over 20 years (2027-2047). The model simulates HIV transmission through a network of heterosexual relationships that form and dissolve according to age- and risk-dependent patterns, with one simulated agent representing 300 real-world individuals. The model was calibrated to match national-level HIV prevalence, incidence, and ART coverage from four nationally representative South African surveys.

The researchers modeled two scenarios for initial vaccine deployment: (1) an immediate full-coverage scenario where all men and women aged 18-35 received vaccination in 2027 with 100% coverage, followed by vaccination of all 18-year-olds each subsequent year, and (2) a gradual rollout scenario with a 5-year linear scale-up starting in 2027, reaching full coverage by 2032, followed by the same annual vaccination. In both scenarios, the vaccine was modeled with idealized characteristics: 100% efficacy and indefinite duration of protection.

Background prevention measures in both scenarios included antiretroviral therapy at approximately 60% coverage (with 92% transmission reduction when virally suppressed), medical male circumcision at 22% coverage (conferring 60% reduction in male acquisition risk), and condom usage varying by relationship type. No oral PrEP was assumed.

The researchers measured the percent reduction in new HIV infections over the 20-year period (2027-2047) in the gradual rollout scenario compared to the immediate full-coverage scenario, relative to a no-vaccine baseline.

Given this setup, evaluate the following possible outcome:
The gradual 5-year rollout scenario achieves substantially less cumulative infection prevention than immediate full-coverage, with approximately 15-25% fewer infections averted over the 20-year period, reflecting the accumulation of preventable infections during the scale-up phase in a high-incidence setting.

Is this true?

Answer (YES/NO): NO